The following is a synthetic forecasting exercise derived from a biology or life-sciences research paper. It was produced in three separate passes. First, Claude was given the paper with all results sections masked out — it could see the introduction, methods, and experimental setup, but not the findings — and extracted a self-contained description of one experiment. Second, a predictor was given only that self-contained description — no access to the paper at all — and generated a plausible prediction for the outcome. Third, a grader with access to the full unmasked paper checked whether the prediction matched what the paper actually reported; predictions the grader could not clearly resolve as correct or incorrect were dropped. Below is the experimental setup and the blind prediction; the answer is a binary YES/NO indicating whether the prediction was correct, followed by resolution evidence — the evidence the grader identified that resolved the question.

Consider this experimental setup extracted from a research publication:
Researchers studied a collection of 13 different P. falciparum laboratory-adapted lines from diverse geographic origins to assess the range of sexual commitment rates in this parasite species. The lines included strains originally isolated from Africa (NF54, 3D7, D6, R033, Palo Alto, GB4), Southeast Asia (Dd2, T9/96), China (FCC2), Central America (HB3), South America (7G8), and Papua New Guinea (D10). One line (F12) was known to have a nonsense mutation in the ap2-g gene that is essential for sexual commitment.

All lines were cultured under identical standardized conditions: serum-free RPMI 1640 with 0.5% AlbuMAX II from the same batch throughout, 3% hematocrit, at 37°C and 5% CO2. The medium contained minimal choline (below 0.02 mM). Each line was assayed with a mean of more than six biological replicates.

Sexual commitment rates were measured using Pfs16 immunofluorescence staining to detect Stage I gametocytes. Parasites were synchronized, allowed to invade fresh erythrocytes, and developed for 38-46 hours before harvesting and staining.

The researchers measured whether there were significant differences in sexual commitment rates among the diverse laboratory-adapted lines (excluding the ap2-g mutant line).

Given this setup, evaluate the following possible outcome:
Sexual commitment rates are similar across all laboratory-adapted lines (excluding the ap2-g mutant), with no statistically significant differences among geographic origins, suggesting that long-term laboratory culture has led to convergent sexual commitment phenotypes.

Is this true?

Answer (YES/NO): NO